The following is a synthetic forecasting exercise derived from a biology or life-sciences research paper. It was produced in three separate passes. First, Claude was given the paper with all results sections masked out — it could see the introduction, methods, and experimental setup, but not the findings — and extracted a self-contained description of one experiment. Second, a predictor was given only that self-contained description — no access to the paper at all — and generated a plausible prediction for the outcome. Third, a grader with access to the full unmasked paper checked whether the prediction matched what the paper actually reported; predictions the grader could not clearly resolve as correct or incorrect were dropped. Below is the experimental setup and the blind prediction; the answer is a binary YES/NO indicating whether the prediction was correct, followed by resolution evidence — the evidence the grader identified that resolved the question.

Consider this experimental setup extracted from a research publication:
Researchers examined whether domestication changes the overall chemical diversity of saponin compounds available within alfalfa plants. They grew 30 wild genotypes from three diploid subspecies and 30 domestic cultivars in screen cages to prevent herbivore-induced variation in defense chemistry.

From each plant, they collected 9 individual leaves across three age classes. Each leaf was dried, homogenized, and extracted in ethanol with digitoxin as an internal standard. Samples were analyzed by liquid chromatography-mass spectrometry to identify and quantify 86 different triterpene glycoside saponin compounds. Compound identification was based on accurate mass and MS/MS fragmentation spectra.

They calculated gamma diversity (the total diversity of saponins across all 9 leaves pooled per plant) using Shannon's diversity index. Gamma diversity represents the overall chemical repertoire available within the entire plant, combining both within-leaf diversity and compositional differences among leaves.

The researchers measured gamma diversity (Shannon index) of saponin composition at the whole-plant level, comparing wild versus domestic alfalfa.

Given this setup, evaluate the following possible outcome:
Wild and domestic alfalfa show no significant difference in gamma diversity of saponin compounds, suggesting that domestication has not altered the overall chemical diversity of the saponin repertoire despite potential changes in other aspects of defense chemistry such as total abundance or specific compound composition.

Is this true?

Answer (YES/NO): NO